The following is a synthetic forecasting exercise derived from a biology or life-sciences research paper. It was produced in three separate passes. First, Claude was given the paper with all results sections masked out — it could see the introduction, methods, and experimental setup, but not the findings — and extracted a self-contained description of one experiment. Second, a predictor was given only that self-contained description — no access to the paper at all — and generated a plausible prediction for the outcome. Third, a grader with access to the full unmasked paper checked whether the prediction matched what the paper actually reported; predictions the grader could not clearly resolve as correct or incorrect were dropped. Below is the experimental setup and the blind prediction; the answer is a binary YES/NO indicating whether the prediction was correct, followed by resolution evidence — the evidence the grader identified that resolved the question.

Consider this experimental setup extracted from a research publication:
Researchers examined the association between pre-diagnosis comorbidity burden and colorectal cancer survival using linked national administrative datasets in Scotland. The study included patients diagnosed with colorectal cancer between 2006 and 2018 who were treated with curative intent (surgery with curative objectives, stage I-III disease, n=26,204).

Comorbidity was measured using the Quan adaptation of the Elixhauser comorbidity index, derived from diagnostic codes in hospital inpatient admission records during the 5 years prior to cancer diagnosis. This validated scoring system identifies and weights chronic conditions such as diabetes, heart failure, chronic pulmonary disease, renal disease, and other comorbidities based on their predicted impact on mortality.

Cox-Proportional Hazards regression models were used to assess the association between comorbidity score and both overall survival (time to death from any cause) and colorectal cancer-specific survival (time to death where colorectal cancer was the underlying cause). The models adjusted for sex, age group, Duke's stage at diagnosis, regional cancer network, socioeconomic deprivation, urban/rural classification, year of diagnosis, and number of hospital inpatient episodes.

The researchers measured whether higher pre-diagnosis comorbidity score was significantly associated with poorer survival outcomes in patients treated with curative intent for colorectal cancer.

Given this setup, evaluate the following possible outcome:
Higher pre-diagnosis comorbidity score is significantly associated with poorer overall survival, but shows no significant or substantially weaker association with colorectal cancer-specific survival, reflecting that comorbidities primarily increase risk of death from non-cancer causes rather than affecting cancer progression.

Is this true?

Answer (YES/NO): NO